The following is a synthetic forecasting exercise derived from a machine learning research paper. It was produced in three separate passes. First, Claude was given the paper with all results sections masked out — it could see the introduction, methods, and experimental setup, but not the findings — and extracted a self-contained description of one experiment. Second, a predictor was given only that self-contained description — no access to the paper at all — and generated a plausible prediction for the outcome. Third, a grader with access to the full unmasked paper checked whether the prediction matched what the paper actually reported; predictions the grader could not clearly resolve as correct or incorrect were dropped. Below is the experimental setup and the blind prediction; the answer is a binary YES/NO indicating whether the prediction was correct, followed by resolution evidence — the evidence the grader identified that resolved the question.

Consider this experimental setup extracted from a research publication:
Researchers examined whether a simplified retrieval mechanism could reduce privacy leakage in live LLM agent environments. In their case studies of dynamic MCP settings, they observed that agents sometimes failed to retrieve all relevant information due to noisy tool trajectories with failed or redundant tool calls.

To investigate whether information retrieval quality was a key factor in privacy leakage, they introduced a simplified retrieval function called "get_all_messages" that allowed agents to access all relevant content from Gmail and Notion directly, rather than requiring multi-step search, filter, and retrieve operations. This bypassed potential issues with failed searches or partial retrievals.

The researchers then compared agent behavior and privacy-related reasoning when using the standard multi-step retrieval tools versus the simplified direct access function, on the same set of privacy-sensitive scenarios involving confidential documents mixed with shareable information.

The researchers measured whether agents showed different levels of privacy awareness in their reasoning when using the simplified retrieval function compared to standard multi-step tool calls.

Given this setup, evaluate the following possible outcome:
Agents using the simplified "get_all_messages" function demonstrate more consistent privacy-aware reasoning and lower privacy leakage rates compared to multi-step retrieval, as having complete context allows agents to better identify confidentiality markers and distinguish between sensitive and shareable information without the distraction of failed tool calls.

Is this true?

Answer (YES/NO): YES